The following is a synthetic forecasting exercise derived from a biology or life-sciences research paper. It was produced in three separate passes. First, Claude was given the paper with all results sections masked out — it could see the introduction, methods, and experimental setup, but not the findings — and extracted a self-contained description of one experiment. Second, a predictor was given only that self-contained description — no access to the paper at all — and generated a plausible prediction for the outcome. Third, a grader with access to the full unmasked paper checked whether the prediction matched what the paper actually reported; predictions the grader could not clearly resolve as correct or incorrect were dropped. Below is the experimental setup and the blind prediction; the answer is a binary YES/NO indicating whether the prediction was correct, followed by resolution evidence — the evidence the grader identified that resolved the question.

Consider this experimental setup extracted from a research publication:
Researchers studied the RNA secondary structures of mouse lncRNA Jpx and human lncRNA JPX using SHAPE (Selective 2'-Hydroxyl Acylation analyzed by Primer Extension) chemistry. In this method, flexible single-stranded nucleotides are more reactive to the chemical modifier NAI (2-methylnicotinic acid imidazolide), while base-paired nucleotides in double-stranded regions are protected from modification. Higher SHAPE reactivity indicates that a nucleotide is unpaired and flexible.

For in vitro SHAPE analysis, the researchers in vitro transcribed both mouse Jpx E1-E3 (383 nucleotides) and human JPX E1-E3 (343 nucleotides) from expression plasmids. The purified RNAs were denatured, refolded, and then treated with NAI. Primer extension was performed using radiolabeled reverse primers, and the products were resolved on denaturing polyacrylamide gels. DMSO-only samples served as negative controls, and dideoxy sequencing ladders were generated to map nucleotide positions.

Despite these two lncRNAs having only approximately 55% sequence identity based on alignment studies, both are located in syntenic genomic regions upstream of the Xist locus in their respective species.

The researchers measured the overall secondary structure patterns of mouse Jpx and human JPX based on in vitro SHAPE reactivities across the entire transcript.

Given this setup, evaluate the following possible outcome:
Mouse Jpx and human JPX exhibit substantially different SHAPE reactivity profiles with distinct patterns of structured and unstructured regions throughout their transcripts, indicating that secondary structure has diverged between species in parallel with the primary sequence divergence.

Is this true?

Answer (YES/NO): YES